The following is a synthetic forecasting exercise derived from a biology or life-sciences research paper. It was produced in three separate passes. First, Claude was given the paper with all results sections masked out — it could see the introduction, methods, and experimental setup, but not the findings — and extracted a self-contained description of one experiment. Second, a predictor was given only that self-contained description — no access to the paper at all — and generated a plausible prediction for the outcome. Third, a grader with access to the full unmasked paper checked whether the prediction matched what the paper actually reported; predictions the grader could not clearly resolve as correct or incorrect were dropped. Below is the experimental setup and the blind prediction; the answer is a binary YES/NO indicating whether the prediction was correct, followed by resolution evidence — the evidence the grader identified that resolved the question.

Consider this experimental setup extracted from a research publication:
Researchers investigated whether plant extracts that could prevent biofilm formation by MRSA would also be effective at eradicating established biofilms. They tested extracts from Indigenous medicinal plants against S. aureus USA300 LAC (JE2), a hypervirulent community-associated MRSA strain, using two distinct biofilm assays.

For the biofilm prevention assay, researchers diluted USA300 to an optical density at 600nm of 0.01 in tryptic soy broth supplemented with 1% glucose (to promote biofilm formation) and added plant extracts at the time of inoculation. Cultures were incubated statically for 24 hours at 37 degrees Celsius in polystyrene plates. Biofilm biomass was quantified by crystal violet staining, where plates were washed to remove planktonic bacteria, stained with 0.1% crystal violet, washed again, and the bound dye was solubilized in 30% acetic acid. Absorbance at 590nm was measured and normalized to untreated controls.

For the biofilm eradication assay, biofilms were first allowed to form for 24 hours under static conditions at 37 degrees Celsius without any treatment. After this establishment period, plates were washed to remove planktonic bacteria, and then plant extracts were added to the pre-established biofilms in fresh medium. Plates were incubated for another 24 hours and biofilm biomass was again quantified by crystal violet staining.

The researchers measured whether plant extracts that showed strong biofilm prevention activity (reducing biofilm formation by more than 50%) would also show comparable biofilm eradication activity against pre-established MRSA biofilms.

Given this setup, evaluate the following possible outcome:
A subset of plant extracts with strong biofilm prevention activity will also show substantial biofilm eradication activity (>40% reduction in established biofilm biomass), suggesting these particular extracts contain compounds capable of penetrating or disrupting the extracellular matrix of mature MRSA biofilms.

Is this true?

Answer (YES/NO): NO